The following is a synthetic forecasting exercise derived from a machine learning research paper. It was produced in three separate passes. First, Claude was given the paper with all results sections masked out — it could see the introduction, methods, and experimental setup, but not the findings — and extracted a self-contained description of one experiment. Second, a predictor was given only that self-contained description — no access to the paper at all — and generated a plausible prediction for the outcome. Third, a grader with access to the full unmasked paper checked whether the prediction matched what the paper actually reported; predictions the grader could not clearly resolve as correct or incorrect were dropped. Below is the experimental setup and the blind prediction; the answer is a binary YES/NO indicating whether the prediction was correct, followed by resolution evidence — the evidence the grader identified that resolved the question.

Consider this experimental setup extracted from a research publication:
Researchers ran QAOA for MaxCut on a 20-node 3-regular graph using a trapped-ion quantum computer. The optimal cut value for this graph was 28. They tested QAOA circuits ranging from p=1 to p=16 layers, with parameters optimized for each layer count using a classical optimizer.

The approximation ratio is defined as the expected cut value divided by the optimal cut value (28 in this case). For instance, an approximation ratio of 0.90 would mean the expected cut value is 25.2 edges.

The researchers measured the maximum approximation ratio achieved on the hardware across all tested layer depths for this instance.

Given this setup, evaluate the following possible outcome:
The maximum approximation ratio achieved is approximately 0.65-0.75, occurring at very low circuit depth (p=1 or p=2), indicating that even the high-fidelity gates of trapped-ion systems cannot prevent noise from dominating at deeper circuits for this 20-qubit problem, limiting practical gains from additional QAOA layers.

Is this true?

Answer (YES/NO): NO